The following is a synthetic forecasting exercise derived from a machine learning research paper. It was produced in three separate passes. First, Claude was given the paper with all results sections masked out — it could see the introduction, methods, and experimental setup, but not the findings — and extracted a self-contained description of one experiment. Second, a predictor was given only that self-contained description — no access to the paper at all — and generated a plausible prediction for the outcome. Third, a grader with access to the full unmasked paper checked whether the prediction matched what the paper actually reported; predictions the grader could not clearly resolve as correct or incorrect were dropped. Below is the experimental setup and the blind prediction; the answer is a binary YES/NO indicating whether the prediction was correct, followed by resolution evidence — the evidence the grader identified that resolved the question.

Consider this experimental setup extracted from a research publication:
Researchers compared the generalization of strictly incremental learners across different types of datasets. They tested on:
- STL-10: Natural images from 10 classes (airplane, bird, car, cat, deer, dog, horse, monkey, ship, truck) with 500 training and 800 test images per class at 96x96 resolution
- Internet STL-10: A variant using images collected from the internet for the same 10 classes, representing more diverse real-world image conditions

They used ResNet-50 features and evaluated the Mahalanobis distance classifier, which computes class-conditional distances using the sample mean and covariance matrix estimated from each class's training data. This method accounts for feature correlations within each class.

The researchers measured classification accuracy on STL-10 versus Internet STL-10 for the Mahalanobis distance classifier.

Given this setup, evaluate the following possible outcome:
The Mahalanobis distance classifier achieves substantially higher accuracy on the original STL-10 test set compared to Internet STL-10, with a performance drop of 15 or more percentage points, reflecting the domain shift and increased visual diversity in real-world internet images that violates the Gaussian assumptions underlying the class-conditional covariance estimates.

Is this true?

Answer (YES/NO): YES